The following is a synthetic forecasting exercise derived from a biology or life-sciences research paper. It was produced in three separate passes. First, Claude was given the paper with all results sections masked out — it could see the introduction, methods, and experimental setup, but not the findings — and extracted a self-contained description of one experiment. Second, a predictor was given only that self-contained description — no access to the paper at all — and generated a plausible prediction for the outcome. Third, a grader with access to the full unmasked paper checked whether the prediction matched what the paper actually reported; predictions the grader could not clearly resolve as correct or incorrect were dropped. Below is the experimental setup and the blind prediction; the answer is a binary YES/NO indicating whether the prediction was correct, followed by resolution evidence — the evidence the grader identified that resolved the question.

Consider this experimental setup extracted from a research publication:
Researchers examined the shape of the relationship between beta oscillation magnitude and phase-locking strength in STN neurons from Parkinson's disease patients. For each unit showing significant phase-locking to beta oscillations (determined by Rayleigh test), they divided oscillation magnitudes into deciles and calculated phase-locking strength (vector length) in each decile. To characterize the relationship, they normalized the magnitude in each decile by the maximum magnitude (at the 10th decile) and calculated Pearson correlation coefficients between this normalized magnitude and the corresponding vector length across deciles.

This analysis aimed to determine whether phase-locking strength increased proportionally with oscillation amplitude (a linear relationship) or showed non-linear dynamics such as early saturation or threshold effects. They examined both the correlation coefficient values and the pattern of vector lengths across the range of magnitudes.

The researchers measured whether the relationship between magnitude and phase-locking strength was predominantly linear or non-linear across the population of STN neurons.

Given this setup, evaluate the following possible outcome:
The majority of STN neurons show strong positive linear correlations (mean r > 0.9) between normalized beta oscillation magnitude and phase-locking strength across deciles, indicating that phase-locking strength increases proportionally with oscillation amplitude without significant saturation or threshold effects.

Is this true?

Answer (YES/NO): NO